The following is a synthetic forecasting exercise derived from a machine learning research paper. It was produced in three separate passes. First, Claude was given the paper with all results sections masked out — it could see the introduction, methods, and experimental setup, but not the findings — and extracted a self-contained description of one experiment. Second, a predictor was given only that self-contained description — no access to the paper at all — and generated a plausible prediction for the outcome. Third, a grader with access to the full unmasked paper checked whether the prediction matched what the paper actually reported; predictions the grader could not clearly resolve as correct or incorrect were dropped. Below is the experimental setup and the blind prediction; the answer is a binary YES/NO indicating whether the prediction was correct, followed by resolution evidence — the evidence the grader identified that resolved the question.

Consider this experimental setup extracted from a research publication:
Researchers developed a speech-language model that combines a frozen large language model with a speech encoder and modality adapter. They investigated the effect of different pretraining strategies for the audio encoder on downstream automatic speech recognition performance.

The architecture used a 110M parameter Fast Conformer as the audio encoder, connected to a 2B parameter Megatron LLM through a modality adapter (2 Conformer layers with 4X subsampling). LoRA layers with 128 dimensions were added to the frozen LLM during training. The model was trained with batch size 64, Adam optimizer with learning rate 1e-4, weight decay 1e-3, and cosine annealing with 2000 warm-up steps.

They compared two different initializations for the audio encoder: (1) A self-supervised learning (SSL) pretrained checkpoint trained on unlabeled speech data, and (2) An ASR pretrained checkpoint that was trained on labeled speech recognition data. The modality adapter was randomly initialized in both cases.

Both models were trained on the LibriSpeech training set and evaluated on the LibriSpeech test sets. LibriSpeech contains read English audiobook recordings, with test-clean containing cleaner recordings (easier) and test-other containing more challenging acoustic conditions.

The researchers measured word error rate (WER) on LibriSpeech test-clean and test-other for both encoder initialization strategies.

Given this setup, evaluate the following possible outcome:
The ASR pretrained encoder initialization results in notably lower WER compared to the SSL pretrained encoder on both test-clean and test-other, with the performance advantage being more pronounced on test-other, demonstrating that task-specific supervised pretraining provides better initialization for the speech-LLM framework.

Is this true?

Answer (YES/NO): YES